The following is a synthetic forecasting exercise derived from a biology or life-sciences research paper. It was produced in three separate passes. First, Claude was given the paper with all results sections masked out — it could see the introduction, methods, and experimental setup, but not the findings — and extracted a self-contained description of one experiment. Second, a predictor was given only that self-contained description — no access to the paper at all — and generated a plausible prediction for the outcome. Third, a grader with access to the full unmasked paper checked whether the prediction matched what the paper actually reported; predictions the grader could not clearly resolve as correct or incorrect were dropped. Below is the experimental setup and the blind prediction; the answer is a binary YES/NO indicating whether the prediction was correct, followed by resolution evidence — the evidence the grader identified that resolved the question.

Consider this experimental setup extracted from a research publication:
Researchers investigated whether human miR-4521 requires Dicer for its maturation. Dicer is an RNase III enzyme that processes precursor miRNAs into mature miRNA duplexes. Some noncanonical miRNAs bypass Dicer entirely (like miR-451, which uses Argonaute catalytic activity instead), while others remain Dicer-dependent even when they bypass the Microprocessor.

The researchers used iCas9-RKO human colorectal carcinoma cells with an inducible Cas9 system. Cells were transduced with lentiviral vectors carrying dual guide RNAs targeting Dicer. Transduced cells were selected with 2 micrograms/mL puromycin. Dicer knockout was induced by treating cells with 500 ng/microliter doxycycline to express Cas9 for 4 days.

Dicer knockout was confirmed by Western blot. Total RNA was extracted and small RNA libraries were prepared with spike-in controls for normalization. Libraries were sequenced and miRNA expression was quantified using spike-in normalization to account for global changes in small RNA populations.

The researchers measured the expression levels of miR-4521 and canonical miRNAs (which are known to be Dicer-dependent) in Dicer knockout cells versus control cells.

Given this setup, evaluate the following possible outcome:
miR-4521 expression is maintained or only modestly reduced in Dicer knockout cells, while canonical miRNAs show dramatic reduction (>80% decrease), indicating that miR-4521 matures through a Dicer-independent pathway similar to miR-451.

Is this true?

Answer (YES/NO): NO